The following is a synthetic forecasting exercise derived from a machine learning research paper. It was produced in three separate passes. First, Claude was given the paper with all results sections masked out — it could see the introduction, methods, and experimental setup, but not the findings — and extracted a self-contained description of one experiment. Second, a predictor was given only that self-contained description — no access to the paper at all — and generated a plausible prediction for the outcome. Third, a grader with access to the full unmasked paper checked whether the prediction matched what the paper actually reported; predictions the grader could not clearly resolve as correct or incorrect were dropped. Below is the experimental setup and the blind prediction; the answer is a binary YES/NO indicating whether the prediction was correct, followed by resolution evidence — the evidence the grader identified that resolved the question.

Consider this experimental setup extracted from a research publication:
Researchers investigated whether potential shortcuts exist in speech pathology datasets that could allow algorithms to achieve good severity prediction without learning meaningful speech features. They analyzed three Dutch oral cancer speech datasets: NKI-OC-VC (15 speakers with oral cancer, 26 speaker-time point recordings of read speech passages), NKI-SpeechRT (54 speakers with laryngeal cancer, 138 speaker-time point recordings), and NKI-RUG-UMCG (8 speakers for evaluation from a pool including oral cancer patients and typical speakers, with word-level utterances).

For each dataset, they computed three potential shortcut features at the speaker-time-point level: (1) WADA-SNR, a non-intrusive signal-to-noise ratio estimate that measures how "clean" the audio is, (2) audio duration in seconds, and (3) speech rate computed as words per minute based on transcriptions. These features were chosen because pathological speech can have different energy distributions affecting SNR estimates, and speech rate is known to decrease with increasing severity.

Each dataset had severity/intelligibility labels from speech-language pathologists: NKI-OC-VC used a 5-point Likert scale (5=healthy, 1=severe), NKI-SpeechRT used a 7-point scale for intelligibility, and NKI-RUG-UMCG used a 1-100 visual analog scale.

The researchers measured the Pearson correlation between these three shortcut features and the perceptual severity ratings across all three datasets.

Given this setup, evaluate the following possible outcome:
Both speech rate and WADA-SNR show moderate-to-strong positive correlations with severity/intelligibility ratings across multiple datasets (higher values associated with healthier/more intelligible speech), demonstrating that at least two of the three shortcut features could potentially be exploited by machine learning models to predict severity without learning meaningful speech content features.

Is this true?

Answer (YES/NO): NO